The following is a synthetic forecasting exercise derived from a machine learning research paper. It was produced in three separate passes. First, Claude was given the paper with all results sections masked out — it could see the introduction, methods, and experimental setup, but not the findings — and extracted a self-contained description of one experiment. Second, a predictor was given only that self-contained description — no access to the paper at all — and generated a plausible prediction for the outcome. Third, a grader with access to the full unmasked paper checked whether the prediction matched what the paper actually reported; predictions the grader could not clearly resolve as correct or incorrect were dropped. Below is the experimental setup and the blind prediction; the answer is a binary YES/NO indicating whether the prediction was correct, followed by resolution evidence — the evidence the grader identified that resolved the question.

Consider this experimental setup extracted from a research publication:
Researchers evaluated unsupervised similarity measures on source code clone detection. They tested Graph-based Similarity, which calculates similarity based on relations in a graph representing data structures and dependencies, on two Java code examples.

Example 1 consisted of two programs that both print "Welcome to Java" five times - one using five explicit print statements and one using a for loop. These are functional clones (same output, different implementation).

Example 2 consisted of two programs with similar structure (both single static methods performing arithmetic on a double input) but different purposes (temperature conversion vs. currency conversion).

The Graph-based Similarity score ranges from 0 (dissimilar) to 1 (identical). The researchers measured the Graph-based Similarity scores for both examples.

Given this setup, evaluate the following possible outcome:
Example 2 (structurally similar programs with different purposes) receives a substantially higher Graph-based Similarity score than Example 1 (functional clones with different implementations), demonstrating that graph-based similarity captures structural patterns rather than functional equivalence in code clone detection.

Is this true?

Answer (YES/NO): NO